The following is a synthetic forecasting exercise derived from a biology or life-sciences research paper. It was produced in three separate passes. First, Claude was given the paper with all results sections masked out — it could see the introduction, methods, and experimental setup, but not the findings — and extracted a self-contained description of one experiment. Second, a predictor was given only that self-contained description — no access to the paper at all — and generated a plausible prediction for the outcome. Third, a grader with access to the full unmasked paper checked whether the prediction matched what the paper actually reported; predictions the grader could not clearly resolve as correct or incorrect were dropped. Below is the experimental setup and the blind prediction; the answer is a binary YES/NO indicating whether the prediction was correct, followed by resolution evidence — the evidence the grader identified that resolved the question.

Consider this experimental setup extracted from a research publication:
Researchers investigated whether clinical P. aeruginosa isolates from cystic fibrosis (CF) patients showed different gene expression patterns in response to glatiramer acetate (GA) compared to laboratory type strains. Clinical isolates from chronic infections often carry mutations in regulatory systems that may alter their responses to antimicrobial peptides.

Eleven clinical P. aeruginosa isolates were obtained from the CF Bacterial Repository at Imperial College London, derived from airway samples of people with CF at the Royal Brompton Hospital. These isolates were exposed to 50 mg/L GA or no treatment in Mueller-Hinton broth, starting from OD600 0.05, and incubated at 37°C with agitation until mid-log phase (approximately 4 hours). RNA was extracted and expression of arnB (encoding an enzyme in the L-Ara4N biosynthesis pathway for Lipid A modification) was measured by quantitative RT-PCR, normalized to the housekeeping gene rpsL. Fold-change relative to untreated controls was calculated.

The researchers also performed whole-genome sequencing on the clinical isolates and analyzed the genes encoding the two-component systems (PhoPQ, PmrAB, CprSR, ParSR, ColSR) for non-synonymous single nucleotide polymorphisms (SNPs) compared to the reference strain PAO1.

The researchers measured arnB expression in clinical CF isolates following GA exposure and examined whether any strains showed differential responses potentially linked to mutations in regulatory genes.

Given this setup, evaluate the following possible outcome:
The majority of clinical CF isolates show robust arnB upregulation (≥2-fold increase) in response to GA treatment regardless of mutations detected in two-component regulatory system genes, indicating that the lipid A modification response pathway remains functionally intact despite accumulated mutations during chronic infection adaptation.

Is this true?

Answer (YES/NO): NO